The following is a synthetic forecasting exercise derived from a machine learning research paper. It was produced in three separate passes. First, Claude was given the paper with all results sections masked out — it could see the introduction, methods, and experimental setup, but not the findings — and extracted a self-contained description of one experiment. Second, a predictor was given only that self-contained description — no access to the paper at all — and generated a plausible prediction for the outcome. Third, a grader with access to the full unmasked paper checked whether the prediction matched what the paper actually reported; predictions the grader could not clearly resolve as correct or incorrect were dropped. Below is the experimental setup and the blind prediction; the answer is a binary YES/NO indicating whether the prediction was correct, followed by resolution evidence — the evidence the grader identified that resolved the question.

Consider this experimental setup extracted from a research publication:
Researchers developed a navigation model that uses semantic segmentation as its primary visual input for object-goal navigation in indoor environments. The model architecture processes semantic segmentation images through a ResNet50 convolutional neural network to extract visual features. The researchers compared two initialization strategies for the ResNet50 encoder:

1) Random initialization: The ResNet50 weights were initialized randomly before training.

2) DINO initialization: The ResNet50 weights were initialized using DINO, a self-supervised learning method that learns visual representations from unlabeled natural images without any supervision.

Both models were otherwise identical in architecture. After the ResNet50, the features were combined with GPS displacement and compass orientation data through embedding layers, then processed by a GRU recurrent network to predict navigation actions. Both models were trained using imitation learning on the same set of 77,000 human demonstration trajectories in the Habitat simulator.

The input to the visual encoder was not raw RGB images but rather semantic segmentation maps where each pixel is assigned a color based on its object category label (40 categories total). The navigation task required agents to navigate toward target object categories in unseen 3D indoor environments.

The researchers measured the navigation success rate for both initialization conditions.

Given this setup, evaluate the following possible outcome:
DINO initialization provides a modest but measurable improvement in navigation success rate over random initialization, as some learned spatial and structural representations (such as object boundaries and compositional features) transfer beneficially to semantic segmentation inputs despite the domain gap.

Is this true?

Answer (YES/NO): YES